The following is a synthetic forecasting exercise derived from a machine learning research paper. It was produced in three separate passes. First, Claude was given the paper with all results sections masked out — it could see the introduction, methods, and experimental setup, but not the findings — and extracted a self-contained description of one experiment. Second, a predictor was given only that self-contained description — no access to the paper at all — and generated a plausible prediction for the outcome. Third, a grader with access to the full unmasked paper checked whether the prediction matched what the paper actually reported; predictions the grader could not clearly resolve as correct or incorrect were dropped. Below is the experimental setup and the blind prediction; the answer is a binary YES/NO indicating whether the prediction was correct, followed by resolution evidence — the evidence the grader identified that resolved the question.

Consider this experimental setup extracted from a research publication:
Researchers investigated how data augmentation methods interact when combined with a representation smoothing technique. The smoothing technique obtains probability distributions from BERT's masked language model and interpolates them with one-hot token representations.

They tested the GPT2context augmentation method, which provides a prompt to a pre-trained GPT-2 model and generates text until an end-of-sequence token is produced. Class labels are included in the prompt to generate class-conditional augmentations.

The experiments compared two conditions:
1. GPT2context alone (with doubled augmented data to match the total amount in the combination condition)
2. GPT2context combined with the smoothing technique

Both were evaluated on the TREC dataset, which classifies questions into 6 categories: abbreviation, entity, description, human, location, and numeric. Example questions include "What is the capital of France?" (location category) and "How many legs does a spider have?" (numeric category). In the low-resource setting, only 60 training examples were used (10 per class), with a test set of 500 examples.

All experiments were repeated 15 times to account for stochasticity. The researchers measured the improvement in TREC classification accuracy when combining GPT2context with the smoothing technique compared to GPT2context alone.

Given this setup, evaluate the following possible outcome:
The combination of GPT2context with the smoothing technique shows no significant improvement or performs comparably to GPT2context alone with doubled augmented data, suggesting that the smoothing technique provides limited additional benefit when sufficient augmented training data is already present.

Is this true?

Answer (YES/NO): NO